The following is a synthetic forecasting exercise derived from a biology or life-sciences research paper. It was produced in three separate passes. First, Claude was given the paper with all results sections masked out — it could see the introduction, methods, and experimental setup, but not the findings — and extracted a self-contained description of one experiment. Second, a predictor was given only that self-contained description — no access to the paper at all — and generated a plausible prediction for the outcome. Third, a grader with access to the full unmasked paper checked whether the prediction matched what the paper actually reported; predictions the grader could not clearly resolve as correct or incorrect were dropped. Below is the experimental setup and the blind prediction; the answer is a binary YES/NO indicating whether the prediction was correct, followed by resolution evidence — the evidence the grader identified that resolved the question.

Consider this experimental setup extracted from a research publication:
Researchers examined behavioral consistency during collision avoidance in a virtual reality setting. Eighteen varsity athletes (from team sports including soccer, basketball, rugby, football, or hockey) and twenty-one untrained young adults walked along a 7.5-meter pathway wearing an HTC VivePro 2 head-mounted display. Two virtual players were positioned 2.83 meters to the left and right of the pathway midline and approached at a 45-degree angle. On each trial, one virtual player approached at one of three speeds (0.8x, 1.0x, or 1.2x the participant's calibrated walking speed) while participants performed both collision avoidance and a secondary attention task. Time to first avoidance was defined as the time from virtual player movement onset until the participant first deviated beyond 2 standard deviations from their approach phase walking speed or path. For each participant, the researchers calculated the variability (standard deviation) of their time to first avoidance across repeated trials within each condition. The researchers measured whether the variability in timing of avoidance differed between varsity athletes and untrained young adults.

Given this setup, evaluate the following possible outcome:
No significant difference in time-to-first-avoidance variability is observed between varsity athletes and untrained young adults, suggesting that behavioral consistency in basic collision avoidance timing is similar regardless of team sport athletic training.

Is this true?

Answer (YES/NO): YES